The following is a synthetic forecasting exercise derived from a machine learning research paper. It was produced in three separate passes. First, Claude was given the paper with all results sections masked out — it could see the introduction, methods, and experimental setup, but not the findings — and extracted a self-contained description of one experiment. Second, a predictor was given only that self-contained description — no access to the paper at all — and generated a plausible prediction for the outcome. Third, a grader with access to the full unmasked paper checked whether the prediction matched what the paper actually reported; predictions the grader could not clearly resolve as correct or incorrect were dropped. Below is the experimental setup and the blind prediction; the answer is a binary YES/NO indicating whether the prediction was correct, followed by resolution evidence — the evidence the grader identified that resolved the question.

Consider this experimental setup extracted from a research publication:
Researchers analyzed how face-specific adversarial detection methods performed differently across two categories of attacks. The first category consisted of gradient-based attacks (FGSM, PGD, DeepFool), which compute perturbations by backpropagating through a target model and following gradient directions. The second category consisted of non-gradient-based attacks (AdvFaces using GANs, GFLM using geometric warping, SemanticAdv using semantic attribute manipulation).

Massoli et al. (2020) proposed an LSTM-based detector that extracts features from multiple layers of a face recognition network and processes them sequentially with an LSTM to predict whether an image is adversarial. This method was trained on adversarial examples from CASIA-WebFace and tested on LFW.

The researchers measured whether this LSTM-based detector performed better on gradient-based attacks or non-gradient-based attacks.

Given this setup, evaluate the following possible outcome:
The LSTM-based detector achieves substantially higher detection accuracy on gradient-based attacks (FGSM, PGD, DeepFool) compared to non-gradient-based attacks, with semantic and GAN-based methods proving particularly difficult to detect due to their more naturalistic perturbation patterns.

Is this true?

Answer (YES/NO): NO